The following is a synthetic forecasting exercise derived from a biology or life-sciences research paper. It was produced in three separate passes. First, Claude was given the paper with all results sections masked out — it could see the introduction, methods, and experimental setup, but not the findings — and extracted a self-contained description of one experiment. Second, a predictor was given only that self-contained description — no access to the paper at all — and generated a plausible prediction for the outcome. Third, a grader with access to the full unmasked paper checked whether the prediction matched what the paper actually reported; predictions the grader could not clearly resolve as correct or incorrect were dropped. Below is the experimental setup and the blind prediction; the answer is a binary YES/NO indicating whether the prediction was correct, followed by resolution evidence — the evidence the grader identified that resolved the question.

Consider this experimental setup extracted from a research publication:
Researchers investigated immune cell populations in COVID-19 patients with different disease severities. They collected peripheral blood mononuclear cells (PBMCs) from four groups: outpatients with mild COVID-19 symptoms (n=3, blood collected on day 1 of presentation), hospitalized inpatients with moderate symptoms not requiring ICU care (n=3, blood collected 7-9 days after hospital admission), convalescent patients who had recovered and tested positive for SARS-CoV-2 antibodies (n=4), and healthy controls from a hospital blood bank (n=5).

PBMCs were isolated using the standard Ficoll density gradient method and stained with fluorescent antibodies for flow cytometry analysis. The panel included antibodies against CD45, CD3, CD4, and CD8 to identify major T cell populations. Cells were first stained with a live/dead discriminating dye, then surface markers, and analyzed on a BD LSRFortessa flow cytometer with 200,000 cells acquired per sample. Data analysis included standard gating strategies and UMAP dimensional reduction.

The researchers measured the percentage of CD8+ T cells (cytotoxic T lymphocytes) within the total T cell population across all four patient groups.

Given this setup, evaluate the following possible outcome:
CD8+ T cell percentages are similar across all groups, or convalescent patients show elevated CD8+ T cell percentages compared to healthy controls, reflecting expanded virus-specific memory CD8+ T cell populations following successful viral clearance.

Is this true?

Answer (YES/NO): NO